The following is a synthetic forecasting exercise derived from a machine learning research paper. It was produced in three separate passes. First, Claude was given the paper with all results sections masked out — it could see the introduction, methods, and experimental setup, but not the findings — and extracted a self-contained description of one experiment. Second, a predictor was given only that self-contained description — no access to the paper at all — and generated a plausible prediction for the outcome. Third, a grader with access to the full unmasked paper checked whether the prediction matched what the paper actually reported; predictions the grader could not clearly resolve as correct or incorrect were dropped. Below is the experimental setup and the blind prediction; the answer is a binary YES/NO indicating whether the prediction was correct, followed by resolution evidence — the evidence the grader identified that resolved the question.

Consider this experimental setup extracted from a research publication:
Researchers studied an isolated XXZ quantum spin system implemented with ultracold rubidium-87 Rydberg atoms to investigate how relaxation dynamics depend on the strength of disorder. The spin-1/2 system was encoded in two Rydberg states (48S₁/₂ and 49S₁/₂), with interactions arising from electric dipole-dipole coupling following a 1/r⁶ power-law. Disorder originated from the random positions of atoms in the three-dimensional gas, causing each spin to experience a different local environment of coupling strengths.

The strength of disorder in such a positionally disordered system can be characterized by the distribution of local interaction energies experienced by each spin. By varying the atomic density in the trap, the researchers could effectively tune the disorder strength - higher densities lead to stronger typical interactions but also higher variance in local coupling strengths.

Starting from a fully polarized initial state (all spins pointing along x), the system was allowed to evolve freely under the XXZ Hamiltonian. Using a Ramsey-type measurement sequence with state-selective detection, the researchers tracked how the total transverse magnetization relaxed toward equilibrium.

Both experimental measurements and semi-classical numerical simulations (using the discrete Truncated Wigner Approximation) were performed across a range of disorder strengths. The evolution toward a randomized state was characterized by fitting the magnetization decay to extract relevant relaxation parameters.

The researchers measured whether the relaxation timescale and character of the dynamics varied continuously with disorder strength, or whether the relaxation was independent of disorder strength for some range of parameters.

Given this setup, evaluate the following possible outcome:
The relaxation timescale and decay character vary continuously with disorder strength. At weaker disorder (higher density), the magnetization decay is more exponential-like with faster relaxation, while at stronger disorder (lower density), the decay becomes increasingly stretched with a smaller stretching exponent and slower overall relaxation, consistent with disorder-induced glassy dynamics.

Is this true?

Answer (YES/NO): NO